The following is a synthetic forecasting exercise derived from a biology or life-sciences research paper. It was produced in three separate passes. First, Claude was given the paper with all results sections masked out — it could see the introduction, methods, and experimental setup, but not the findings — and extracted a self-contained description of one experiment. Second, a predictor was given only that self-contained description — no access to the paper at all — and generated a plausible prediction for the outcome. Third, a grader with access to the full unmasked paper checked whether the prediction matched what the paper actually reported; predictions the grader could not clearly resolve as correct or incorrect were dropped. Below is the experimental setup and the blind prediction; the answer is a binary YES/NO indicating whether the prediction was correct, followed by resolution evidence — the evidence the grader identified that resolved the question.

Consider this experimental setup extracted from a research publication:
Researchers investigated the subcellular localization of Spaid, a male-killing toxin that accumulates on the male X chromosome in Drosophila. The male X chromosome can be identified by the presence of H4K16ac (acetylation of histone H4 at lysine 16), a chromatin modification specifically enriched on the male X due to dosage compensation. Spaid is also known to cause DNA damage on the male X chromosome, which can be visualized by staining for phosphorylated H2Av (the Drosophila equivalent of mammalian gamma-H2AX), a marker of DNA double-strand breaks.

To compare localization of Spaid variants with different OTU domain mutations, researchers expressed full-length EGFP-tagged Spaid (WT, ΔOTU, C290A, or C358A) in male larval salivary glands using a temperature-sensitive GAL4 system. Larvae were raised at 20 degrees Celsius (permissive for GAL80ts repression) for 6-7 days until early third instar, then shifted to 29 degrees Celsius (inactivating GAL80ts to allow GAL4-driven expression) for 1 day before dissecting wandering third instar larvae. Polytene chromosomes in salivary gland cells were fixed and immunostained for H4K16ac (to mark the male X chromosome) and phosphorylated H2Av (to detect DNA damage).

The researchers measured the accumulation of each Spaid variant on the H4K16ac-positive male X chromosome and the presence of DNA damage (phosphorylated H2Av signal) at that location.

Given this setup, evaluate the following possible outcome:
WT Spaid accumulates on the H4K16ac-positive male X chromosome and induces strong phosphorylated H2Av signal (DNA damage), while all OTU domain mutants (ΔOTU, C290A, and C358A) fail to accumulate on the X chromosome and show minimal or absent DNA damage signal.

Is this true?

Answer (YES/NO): NO